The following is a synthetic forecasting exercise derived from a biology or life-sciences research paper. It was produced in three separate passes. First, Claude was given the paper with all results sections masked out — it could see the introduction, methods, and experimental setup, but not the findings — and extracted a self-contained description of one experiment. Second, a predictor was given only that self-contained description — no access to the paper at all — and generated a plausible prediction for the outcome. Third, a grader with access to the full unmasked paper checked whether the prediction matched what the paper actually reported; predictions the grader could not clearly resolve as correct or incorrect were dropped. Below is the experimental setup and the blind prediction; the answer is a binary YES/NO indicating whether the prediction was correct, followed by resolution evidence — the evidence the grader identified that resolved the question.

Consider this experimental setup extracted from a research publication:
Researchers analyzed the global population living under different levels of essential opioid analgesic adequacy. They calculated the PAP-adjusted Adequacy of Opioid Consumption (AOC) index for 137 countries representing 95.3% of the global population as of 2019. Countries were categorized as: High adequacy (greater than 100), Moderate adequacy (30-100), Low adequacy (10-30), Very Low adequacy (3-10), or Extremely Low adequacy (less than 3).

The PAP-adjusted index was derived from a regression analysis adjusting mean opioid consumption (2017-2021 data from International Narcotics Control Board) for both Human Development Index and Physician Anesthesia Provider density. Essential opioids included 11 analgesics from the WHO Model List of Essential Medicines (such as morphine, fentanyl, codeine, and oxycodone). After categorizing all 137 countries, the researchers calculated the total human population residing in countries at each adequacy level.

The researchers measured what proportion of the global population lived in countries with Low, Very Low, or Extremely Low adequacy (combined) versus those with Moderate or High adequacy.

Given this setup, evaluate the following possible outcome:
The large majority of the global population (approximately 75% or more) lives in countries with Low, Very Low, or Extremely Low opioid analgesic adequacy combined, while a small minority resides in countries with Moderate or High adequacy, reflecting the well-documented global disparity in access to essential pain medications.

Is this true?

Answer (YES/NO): YES